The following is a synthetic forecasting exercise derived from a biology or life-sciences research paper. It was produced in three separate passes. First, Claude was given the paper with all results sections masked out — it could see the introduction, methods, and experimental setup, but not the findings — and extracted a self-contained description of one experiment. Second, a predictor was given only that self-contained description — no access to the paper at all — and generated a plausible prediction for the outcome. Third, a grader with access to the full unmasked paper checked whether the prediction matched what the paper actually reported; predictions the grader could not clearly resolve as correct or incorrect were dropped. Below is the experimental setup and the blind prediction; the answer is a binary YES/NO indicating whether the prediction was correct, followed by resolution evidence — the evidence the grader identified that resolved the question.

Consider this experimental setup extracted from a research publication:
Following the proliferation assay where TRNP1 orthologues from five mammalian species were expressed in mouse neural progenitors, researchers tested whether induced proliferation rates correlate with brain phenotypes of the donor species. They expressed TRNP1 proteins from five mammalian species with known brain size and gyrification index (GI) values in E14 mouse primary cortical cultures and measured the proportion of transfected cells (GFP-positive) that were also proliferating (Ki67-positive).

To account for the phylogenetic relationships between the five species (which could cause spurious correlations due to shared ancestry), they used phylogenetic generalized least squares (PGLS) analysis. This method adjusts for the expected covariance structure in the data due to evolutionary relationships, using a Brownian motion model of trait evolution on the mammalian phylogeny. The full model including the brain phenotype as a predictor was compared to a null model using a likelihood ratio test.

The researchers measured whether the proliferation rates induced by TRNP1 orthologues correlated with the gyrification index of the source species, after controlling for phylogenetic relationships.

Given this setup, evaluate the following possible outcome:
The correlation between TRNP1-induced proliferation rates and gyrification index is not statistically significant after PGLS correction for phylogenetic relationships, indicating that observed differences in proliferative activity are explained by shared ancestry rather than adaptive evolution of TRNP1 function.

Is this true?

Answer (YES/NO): NO